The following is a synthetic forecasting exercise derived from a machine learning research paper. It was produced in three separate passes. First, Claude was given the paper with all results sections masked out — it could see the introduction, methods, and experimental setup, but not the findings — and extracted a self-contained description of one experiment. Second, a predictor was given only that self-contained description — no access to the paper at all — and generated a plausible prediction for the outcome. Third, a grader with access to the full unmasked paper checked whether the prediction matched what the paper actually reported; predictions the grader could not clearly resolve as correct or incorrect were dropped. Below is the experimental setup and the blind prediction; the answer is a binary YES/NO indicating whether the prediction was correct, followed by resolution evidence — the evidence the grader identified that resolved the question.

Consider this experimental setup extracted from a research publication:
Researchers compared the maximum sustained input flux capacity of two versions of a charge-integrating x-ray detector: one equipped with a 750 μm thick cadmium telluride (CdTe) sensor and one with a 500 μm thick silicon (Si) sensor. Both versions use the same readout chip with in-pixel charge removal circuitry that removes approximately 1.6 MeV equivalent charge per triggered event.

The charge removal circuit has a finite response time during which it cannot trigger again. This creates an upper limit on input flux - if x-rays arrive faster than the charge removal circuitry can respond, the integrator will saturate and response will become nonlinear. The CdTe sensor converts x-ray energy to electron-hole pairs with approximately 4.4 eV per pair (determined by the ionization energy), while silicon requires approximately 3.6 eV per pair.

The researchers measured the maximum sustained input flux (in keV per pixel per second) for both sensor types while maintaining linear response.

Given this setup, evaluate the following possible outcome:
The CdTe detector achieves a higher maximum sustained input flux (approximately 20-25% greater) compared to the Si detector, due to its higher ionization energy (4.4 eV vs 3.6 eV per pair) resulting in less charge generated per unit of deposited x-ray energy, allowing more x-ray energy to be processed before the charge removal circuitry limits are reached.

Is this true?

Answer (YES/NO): YES